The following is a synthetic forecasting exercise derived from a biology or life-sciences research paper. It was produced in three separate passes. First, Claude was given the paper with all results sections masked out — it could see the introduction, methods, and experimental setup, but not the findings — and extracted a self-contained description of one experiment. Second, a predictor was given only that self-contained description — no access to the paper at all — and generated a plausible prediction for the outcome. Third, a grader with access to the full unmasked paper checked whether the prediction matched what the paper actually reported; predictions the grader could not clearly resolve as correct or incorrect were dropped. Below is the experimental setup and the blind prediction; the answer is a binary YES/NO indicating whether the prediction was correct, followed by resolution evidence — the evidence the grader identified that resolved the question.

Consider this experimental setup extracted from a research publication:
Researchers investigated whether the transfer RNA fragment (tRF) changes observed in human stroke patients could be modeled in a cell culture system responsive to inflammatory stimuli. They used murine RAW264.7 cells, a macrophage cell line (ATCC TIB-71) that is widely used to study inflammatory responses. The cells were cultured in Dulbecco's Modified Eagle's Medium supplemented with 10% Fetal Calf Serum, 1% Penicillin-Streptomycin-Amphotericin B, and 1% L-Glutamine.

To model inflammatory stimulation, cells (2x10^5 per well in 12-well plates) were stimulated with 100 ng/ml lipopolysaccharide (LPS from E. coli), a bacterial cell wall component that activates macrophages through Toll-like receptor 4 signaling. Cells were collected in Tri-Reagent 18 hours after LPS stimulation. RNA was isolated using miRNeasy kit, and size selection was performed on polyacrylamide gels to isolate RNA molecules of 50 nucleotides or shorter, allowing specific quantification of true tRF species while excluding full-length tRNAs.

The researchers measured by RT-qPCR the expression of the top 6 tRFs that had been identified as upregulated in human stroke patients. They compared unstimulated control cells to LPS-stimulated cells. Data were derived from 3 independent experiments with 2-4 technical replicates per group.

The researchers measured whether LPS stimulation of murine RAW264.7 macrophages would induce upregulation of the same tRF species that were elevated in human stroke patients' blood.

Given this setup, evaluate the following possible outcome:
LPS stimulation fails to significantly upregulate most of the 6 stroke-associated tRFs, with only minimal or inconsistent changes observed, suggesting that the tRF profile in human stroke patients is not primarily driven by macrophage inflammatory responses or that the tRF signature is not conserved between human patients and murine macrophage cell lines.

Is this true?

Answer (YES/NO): NO